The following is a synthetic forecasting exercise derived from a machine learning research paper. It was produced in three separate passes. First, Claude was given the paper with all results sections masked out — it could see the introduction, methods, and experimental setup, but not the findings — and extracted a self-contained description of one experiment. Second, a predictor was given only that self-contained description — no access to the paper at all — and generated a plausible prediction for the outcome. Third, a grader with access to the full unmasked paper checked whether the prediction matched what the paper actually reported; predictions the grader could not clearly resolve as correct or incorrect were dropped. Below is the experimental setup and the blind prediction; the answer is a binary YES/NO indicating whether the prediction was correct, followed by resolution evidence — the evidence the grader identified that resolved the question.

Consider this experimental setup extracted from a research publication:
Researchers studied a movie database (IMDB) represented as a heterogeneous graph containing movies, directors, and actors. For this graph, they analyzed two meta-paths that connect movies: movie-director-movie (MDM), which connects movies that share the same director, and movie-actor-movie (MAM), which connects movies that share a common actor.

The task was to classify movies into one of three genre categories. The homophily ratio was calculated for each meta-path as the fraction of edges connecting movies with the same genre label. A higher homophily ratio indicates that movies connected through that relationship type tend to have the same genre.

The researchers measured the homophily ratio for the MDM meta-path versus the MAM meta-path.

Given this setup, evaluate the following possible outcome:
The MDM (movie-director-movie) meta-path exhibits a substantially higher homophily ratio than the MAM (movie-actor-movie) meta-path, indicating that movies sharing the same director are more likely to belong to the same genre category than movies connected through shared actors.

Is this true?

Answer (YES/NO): YES